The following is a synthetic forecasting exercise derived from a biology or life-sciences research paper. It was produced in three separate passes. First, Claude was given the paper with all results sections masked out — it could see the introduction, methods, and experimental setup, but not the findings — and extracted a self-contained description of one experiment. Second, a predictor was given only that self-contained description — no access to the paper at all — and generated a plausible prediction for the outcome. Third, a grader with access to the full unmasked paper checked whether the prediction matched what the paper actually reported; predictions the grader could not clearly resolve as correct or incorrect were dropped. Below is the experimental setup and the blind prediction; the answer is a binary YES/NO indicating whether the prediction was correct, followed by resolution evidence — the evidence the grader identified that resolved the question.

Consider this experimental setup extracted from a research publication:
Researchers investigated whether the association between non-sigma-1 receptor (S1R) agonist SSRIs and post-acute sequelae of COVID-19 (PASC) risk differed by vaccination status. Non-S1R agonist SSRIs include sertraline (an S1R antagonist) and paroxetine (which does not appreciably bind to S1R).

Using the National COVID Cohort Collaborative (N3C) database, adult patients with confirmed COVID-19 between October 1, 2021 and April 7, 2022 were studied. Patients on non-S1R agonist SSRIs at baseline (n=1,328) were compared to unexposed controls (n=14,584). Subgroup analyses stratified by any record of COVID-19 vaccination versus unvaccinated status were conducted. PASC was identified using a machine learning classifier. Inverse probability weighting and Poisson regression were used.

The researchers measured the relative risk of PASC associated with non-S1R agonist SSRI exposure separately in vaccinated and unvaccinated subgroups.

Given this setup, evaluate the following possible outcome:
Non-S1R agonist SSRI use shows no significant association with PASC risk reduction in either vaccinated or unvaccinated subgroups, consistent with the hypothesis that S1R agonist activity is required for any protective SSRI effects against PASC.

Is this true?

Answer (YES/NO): NO